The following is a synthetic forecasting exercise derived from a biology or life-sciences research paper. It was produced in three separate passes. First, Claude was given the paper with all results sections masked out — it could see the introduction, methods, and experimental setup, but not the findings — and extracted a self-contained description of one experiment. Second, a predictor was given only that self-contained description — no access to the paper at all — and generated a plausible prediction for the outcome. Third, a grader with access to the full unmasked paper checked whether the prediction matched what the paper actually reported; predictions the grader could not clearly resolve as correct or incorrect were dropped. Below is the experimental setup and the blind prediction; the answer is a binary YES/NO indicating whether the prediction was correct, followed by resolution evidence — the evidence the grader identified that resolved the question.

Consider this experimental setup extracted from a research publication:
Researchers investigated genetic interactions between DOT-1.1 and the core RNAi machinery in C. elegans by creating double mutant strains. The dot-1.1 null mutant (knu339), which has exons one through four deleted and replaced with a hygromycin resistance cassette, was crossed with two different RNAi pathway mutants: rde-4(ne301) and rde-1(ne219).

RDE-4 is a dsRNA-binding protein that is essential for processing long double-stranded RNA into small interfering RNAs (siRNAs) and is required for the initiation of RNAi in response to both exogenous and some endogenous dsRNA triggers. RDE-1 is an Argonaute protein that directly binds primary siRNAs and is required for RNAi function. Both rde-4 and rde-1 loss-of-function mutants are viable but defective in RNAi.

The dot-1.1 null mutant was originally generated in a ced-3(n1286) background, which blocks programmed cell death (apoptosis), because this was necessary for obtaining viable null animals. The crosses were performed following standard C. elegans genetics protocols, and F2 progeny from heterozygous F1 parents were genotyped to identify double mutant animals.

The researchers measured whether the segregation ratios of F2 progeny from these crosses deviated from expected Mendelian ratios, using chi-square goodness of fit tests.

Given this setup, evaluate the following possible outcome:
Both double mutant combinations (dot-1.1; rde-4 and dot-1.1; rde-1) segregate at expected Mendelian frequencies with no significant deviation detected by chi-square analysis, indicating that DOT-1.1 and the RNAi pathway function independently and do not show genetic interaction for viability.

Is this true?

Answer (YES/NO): NO